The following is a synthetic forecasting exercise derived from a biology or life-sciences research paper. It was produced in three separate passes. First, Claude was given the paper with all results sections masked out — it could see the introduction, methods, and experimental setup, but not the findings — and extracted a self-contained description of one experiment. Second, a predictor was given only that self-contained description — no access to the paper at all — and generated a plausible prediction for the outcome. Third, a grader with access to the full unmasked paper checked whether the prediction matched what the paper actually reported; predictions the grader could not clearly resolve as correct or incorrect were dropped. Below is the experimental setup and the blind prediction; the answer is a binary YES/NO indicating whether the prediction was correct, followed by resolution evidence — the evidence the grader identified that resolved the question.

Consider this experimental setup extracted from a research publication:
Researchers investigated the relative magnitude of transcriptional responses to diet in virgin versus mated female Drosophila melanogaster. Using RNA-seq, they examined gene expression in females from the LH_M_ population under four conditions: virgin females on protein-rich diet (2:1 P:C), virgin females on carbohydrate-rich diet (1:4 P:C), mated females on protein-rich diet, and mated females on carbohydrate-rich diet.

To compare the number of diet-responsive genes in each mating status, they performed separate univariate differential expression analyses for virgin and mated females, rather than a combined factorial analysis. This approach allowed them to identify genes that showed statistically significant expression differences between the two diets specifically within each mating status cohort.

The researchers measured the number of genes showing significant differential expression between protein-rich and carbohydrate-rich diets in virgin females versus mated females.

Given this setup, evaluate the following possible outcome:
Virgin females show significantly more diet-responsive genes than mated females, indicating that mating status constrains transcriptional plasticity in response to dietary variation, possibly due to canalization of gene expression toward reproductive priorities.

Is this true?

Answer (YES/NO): NO